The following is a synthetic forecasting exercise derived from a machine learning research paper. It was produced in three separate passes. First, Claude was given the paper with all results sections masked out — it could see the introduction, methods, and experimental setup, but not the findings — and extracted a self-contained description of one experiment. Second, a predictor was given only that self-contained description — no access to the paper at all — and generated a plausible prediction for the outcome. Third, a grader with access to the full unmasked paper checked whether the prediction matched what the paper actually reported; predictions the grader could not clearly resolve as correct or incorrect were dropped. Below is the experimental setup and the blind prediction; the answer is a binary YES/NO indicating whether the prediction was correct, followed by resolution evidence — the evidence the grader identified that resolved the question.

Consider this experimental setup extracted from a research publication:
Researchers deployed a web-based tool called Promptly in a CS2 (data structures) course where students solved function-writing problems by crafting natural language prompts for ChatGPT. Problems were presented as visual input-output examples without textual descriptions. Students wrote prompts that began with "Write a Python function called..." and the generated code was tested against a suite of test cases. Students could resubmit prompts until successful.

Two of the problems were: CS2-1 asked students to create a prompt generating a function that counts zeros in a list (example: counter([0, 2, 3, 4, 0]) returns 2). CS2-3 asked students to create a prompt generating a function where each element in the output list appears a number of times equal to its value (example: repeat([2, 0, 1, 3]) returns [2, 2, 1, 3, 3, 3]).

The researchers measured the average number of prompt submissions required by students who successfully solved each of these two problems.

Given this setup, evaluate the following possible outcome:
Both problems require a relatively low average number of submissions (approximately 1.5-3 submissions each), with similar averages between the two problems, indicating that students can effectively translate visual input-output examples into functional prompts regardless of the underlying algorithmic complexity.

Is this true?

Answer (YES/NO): NO